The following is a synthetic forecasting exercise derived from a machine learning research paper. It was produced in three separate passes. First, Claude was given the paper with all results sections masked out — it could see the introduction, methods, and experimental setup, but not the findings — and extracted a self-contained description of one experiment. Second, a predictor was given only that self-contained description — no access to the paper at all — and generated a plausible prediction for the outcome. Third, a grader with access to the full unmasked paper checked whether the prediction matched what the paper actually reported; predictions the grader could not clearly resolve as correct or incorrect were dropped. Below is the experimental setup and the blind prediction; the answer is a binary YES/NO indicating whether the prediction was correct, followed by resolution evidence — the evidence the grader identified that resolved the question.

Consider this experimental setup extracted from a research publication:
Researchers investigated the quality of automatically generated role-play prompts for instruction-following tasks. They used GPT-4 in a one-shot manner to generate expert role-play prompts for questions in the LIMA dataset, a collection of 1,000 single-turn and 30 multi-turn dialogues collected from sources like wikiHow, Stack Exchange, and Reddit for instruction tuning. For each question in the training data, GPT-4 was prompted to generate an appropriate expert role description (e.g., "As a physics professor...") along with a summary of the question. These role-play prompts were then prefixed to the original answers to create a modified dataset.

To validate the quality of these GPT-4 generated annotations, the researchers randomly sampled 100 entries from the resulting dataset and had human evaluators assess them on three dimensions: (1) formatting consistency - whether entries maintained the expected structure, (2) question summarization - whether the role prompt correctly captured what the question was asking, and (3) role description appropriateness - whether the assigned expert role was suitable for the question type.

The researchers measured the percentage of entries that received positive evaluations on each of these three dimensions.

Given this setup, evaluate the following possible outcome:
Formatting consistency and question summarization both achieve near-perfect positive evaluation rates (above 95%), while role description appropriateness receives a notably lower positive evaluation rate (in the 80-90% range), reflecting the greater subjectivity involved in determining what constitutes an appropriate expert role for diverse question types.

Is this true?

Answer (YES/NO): NO